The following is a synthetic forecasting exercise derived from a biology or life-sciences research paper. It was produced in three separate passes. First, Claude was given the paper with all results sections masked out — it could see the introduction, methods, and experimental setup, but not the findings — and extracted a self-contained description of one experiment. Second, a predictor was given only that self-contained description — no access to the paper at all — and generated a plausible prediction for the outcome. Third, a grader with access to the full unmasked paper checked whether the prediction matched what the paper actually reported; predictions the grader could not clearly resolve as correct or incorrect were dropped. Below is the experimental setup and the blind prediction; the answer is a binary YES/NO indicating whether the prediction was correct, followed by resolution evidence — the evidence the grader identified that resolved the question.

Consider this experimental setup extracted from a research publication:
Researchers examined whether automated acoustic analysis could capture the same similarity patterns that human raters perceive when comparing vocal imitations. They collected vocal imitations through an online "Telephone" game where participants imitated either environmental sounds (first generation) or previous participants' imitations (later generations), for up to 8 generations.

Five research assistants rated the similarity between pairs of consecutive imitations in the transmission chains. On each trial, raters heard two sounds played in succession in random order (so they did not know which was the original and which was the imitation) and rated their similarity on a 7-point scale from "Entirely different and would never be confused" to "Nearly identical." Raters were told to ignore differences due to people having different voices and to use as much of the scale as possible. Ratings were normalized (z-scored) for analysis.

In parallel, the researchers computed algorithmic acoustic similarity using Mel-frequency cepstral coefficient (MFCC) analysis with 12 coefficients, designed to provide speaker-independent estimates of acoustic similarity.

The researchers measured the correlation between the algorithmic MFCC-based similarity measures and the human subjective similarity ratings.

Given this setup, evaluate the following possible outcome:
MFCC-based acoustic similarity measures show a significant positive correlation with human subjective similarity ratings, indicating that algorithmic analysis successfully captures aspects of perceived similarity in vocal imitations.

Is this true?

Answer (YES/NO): NO